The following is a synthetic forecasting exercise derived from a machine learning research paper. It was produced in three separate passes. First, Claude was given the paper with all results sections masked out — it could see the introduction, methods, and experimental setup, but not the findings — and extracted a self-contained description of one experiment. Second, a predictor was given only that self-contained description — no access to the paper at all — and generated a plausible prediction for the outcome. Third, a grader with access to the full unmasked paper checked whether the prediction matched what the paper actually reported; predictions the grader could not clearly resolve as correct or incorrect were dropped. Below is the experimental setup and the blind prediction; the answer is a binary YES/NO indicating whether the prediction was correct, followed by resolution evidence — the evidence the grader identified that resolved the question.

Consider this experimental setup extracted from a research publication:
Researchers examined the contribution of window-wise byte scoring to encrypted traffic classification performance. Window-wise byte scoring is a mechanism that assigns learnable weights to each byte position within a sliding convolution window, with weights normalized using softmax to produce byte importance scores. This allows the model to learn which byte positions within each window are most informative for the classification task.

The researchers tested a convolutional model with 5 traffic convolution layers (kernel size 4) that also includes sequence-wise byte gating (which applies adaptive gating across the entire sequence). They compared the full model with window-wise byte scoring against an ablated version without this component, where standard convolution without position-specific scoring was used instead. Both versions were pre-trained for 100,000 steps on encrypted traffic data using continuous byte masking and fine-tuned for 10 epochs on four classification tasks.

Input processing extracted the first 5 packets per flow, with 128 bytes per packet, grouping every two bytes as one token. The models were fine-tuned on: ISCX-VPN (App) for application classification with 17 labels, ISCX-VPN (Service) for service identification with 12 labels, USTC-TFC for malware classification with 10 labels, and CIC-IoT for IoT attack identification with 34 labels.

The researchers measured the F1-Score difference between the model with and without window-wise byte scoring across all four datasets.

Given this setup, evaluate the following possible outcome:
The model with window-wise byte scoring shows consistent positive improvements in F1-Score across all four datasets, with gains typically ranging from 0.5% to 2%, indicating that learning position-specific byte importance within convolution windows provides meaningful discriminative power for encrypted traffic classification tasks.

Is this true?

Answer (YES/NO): NO